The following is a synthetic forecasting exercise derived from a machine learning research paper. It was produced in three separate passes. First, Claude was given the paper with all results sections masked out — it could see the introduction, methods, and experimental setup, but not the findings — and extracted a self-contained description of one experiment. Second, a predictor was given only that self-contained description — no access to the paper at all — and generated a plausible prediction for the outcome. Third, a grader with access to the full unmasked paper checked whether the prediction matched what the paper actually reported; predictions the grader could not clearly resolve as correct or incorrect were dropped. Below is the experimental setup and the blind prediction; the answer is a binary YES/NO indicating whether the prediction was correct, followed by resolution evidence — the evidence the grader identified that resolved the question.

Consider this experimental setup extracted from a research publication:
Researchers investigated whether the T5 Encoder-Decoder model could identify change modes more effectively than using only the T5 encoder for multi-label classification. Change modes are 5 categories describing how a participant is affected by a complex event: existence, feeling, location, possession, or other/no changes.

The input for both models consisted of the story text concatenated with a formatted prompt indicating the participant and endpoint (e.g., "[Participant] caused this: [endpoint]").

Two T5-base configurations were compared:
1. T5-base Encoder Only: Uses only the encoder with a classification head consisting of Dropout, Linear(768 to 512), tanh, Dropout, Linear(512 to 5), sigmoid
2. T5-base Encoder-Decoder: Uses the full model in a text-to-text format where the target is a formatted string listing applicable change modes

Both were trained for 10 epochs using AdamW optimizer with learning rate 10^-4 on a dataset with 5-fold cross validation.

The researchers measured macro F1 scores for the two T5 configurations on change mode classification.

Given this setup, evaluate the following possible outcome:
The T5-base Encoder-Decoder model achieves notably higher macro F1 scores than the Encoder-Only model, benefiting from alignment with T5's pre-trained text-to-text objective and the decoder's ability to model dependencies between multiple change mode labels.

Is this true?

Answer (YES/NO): YES